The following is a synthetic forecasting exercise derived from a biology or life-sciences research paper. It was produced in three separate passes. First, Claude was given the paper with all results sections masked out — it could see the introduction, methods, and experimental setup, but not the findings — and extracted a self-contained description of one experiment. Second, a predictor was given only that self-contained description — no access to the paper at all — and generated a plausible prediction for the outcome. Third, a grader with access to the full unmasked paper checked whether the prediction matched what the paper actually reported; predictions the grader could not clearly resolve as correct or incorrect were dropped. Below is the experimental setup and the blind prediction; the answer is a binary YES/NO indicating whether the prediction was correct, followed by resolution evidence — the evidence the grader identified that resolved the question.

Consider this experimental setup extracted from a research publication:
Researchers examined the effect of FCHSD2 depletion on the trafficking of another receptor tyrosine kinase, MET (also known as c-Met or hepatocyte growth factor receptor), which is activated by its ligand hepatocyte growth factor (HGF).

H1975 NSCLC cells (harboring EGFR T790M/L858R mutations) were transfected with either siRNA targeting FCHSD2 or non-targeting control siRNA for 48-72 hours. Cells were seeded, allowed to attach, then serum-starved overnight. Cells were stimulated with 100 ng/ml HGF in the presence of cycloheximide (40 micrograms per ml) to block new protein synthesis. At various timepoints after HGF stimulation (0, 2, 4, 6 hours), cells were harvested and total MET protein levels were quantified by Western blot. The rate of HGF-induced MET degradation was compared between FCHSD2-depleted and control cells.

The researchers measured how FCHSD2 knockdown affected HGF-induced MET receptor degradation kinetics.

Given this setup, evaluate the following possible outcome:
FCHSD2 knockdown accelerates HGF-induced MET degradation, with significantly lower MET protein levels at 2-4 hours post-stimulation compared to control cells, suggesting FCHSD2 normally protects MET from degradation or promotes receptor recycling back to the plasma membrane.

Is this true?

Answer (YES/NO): YES